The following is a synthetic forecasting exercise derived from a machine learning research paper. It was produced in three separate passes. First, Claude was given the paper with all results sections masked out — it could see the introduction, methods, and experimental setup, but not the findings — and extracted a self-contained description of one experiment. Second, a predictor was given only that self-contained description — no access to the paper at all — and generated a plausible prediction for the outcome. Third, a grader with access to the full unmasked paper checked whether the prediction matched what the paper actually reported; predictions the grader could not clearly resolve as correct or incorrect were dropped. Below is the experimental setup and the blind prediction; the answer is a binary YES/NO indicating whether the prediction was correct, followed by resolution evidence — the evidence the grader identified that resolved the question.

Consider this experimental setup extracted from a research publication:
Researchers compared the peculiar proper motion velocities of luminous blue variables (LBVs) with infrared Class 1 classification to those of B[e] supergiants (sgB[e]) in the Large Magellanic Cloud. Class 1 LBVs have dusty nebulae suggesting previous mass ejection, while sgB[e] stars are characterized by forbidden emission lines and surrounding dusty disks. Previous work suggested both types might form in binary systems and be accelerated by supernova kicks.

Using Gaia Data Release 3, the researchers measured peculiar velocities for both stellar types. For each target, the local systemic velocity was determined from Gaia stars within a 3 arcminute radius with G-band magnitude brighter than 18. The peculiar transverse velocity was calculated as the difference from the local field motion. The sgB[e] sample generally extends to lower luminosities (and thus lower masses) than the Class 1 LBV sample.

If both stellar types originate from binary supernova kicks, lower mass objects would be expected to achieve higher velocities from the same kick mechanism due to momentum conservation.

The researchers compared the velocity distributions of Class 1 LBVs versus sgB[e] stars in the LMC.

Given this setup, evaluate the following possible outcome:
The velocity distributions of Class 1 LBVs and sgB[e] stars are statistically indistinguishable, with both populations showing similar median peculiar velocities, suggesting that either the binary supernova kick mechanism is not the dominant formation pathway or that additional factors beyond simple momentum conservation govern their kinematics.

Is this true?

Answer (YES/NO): NO